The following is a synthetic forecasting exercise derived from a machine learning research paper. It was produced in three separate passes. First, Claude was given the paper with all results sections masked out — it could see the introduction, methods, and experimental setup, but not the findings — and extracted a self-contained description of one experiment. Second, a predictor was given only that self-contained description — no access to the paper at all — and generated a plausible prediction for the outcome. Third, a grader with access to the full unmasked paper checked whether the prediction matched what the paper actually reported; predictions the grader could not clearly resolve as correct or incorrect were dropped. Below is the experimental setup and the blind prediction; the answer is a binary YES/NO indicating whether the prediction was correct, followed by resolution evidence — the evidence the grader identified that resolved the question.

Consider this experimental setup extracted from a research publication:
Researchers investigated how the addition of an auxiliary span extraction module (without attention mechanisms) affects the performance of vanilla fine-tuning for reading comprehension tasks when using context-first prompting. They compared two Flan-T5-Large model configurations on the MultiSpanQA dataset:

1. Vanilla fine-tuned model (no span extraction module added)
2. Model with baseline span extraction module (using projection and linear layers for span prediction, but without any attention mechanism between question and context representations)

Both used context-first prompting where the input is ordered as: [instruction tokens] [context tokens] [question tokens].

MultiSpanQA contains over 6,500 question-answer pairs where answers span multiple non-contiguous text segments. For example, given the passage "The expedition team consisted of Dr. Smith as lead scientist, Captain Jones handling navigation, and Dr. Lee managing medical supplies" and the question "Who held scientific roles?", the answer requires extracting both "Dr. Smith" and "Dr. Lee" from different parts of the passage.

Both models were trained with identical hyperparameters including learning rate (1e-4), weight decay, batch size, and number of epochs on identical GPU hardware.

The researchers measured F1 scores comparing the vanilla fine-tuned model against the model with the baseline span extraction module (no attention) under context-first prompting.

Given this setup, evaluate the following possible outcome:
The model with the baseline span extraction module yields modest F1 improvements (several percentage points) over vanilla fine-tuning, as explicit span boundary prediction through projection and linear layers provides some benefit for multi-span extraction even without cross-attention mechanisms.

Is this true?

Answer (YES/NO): NO